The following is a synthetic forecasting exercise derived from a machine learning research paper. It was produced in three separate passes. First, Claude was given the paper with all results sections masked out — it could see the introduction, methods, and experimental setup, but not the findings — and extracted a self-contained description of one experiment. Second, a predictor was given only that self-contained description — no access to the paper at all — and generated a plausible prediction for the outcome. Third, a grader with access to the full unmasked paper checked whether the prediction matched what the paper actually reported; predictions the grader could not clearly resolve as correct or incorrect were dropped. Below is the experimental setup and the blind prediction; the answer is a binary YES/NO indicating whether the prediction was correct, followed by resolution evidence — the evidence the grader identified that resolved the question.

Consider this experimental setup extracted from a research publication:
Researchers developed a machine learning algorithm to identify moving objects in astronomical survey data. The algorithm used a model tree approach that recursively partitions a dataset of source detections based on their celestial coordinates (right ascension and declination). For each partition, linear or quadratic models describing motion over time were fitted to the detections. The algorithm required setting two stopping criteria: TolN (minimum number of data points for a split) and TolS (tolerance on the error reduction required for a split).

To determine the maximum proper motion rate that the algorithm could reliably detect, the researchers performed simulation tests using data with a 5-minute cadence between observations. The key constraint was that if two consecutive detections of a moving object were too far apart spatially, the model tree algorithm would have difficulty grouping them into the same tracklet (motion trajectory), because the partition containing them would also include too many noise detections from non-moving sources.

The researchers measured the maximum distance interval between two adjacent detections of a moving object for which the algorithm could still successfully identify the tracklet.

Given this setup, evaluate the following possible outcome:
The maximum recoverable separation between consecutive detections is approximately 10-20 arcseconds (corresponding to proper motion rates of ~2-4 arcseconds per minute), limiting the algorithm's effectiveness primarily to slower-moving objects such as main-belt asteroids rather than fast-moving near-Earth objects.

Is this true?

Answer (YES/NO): NO